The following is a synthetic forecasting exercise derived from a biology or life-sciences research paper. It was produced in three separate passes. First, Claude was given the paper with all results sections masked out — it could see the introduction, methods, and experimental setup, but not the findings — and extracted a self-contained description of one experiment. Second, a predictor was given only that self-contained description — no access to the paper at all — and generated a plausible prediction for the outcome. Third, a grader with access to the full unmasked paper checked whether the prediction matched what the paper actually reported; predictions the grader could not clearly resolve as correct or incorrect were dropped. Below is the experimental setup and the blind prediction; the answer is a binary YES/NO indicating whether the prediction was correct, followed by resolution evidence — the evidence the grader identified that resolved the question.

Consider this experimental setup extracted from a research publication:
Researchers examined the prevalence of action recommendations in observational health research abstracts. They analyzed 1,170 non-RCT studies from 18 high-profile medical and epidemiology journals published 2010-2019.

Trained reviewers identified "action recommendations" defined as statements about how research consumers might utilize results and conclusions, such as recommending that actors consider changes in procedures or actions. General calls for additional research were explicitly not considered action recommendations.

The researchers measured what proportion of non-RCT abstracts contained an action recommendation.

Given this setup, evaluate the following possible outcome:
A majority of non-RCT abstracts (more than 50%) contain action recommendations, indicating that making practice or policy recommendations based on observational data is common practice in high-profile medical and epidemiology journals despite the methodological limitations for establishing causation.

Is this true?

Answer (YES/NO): NO